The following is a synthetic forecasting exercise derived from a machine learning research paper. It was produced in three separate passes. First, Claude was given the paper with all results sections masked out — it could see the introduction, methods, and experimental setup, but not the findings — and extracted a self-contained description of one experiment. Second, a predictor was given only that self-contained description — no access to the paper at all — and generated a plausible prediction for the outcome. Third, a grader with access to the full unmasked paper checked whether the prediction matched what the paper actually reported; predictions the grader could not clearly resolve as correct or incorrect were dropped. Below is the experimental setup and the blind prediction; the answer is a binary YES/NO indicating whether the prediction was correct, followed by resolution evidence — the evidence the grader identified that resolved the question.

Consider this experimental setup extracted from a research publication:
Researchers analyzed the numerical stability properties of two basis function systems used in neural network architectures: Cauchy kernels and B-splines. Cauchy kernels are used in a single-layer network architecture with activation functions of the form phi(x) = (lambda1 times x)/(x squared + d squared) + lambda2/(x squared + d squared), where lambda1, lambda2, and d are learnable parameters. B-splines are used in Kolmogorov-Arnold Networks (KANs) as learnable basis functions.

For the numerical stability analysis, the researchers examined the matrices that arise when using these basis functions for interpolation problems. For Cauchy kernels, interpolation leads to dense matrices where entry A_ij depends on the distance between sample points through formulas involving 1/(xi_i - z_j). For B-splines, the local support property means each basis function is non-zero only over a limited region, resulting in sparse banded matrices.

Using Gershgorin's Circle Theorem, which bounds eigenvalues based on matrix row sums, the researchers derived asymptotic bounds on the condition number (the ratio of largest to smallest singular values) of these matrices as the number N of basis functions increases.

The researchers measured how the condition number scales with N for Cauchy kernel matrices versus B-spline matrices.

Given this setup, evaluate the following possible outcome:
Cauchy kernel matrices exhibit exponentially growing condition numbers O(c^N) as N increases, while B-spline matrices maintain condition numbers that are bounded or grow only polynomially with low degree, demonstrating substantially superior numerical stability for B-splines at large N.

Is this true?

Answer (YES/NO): NO